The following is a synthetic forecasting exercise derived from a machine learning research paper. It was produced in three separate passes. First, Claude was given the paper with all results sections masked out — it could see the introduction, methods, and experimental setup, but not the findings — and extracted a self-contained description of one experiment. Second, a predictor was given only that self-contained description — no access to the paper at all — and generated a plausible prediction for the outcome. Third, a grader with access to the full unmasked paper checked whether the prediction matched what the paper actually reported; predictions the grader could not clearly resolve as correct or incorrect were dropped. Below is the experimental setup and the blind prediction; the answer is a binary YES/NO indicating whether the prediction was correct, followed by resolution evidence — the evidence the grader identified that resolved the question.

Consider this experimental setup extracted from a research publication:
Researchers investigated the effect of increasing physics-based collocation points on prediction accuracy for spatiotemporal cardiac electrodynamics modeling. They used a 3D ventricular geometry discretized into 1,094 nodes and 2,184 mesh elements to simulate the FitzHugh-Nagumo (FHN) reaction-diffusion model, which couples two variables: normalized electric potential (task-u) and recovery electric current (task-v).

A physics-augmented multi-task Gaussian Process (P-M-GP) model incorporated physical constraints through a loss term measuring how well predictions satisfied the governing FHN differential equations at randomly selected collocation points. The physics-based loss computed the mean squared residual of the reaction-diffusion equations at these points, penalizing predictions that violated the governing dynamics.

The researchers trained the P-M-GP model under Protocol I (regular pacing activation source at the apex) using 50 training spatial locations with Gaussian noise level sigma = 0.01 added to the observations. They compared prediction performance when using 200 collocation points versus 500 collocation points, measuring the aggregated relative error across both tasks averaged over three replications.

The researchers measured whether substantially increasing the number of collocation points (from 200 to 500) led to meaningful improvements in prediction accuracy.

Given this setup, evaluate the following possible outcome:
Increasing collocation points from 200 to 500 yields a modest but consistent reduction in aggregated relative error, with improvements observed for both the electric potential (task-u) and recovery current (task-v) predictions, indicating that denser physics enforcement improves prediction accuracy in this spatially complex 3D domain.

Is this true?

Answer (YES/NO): NO